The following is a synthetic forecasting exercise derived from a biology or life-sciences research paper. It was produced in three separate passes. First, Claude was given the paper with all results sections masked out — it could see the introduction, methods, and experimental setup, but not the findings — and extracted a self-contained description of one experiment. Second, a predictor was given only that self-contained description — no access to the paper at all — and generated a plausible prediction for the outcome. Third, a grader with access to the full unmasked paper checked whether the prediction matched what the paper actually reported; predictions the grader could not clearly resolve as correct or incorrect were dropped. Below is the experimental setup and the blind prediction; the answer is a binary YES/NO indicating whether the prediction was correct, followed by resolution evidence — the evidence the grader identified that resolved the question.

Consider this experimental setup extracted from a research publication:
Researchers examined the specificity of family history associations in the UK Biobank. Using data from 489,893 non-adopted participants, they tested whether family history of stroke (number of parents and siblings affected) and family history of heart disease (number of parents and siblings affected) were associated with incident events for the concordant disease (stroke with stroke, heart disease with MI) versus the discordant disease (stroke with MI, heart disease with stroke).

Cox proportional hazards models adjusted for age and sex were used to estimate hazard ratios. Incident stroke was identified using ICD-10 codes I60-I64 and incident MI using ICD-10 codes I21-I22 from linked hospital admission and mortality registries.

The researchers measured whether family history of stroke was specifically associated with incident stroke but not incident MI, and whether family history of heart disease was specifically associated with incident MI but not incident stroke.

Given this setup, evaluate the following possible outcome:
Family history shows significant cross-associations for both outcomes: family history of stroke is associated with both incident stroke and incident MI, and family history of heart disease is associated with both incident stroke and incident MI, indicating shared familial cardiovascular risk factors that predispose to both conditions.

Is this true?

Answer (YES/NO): YES